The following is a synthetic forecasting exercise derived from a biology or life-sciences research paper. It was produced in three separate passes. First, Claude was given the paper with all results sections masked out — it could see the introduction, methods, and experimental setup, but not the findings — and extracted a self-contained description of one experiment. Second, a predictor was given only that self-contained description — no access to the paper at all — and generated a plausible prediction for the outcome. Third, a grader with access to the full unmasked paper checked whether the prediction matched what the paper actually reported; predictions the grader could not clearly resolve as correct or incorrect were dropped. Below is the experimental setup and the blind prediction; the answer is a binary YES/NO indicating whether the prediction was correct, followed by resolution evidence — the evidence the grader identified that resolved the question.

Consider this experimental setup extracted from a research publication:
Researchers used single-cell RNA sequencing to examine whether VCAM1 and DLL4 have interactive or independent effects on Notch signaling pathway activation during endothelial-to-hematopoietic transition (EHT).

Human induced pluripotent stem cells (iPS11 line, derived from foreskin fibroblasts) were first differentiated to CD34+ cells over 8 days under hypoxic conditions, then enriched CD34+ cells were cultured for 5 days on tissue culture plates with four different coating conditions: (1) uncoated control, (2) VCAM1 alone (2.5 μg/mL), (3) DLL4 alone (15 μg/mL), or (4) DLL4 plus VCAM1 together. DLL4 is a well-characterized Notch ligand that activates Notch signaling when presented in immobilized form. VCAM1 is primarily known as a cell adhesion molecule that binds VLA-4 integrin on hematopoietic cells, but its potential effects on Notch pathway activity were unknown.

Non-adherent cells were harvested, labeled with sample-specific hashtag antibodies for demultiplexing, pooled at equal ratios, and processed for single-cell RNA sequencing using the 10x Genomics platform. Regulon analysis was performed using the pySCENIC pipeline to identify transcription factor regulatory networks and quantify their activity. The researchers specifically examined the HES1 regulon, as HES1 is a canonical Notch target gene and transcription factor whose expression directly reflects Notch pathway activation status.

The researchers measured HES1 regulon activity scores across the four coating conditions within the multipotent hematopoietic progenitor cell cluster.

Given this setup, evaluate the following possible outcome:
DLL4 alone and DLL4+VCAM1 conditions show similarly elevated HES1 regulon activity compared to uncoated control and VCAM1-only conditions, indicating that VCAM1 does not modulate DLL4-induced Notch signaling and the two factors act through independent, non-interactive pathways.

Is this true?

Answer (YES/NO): NO